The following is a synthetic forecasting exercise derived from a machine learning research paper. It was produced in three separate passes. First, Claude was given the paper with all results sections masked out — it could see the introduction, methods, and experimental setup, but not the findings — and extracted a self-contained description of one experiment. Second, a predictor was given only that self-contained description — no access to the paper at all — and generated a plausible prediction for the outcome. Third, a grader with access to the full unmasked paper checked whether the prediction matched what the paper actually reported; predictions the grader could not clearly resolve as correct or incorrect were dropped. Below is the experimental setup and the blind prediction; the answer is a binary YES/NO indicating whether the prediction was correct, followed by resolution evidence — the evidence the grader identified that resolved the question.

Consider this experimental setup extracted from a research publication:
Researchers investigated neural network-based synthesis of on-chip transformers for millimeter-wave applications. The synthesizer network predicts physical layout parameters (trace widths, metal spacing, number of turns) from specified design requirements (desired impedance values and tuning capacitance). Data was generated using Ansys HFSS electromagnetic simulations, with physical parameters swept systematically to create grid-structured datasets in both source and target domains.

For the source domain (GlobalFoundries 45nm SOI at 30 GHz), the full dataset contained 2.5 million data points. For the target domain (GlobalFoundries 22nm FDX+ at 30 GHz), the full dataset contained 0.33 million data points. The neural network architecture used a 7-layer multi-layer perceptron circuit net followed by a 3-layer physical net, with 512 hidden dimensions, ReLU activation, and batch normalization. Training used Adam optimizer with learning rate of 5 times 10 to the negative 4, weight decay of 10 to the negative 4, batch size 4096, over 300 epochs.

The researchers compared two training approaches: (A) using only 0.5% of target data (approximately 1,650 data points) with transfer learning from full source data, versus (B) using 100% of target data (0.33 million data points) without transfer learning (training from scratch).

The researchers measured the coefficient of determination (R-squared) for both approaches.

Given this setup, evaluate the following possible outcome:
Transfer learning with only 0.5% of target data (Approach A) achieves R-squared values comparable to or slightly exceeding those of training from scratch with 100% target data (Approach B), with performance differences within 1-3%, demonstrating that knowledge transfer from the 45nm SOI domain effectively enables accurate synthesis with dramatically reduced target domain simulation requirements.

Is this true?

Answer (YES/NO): NO